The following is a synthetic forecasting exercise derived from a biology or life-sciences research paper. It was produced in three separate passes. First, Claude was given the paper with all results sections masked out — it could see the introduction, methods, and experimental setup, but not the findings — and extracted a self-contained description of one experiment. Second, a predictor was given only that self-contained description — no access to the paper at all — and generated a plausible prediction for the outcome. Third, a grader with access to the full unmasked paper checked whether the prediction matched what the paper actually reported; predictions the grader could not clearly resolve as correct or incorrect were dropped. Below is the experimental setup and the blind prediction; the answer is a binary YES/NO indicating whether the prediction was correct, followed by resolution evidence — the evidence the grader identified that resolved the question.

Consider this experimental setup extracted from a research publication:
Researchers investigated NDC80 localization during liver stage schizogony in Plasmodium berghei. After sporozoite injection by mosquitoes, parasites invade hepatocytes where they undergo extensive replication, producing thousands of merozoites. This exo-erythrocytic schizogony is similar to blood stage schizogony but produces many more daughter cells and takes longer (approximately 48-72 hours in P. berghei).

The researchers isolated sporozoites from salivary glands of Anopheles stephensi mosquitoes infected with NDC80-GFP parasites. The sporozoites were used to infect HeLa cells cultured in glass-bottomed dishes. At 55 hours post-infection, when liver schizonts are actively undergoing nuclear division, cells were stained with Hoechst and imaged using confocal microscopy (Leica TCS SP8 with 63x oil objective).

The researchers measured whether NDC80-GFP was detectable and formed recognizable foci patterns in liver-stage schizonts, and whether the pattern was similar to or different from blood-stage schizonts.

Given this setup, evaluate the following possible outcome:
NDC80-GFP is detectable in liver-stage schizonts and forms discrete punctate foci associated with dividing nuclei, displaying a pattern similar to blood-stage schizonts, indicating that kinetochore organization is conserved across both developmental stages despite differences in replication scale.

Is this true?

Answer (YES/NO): YES